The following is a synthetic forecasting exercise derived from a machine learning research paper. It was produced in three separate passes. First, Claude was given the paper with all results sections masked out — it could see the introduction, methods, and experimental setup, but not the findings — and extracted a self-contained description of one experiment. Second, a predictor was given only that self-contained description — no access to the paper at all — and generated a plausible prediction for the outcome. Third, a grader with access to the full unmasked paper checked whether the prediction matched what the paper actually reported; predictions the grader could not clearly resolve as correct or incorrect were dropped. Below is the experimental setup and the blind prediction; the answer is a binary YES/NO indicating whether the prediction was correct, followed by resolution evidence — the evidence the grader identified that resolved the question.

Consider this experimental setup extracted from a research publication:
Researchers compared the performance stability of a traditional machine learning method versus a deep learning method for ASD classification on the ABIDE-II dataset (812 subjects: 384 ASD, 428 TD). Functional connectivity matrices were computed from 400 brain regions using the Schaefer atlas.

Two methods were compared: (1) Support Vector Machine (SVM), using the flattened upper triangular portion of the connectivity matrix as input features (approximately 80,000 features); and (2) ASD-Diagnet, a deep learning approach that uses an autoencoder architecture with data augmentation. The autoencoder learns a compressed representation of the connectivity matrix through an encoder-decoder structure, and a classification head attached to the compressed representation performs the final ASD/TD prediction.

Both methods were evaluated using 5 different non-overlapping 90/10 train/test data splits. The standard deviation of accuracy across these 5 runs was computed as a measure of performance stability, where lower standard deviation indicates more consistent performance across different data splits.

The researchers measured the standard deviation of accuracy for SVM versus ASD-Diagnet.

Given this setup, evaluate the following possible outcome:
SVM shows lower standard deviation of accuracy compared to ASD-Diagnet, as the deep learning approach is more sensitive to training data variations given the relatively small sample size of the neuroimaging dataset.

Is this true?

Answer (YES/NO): NO